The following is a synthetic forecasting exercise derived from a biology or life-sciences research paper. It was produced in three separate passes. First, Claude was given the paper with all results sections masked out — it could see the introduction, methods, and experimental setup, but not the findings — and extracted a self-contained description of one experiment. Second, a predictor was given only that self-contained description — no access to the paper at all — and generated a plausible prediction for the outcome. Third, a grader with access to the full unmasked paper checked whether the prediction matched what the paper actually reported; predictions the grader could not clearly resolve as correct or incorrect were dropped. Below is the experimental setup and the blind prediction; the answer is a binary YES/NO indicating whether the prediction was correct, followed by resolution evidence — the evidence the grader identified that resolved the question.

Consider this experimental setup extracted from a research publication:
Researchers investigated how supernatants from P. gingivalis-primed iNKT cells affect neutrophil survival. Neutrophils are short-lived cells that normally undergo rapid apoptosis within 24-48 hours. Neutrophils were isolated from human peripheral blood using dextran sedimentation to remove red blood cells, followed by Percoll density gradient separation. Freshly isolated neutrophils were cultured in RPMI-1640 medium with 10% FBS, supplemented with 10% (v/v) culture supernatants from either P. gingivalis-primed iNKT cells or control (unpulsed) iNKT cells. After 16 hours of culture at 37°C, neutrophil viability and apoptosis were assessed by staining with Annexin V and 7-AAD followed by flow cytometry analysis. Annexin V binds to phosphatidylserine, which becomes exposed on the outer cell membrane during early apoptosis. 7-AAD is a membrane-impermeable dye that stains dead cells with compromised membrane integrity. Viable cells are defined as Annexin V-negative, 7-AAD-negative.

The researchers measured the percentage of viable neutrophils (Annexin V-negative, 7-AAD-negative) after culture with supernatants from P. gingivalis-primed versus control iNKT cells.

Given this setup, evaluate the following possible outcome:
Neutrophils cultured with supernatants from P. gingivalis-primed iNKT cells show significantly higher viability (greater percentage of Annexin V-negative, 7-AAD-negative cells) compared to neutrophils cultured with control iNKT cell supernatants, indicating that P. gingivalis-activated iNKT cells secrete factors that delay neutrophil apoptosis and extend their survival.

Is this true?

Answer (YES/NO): YES